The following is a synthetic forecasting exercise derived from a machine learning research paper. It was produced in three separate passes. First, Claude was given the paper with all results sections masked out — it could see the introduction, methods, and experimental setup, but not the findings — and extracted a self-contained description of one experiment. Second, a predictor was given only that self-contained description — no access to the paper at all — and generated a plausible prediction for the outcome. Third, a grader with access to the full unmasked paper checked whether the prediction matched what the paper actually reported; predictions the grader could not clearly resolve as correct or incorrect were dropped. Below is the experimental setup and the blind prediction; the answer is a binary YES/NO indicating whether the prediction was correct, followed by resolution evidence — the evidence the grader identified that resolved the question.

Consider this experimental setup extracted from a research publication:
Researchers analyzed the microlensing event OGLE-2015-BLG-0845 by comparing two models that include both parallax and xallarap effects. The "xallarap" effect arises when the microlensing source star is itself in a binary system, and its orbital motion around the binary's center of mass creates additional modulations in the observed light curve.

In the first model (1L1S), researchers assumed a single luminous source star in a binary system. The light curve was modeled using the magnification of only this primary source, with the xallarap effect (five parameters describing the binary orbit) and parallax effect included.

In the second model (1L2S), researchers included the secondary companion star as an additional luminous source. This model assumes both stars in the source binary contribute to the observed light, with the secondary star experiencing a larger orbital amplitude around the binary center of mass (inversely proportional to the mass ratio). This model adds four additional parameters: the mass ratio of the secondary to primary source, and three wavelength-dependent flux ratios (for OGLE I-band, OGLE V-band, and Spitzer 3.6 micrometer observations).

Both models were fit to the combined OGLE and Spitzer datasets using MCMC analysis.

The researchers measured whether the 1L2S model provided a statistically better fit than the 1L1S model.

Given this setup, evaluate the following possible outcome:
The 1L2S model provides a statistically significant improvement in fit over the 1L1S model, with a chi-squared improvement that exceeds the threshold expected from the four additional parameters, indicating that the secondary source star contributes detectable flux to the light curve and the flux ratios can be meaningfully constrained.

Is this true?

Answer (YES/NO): YES